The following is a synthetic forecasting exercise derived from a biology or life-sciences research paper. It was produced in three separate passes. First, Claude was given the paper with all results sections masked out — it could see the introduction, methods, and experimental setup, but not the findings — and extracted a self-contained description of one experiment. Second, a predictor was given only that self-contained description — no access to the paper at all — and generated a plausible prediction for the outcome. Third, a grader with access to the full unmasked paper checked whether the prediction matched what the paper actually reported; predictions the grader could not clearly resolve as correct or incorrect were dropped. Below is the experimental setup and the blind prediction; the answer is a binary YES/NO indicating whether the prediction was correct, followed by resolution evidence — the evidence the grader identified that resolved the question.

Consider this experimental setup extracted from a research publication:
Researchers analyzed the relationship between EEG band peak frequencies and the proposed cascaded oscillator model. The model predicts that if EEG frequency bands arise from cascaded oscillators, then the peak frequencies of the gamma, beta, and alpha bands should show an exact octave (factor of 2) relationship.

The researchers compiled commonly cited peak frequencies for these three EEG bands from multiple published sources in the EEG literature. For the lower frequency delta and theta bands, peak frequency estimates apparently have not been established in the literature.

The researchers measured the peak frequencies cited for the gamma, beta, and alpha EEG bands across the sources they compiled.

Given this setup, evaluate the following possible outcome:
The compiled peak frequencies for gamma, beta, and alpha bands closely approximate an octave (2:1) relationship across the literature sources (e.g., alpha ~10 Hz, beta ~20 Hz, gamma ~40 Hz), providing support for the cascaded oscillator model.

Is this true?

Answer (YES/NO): YES